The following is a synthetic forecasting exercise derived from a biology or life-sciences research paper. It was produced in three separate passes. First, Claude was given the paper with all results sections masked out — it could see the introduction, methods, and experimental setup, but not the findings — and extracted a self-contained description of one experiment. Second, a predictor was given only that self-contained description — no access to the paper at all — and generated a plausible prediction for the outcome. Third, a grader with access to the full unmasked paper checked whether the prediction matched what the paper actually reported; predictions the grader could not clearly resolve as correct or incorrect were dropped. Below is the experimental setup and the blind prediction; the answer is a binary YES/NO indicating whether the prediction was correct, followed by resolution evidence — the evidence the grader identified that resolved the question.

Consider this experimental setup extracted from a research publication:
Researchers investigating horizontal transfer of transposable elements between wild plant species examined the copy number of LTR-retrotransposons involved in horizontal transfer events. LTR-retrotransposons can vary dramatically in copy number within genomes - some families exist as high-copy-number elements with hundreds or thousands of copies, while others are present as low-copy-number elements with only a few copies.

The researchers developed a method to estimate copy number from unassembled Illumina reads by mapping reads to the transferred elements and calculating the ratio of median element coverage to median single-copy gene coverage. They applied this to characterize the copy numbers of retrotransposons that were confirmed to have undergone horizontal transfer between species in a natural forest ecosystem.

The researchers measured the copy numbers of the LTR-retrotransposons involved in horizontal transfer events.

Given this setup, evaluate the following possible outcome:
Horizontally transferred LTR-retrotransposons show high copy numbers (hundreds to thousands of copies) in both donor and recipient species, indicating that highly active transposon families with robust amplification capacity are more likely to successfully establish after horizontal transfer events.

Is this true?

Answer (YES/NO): NO